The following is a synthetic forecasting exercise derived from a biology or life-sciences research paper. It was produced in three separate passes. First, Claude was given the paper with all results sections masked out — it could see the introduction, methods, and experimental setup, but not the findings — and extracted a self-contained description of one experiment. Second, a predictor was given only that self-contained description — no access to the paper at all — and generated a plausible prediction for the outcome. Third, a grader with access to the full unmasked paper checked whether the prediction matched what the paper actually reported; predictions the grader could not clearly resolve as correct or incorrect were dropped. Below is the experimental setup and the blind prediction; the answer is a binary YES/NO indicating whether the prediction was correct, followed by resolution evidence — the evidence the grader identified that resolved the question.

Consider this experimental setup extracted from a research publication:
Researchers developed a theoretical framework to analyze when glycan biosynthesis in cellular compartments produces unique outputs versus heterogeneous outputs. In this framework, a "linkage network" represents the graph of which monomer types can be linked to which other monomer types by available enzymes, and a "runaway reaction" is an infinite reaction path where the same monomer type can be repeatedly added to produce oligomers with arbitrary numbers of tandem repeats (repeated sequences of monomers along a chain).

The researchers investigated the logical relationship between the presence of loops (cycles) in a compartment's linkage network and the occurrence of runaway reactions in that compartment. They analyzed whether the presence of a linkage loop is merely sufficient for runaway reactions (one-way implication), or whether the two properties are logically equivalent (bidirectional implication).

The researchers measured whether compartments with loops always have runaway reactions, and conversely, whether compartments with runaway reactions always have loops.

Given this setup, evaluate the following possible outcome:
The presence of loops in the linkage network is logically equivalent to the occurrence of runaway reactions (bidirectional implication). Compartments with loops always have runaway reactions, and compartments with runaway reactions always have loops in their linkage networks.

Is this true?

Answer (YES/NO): YES